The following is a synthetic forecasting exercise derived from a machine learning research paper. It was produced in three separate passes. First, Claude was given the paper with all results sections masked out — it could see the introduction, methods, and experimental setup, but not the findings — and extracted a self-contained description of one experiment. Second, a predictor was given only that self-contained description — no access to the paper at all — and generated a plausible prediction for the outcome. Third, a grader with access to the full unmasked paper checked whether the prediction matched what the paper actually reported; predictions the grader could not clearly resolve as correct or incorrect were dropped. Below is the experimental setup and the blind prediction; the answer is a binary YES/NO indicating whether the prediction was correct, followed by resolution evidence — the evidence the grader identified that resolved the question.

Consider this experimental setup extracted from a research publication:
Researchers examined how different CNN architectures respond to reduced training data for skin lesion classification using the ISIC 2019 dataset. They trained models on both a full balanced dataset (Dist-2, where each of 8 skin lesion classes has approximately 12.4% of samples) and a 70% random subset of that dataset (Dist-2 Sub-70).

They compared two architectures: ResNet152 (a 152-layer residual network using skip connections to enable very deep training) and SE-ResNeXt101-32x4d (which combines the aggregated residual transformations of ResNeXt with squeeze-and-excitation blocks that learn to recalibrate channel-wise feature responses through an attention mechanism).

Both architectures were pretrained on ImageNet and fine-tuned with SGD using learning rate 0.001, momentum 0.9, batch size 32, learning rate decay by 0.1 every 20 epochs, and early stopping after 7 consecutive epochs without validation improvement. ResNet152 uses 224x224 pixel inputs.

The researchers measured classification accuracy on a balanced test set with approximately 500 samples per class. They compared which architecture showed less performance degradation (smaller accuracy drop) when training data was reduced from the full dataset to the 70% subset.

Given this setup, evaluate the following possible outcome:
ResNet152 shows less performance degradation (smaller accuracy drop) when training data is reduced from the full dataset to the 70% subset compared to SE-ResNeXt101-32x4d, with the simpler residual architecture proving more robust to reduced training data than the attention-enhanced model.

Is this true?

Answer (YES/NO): NO